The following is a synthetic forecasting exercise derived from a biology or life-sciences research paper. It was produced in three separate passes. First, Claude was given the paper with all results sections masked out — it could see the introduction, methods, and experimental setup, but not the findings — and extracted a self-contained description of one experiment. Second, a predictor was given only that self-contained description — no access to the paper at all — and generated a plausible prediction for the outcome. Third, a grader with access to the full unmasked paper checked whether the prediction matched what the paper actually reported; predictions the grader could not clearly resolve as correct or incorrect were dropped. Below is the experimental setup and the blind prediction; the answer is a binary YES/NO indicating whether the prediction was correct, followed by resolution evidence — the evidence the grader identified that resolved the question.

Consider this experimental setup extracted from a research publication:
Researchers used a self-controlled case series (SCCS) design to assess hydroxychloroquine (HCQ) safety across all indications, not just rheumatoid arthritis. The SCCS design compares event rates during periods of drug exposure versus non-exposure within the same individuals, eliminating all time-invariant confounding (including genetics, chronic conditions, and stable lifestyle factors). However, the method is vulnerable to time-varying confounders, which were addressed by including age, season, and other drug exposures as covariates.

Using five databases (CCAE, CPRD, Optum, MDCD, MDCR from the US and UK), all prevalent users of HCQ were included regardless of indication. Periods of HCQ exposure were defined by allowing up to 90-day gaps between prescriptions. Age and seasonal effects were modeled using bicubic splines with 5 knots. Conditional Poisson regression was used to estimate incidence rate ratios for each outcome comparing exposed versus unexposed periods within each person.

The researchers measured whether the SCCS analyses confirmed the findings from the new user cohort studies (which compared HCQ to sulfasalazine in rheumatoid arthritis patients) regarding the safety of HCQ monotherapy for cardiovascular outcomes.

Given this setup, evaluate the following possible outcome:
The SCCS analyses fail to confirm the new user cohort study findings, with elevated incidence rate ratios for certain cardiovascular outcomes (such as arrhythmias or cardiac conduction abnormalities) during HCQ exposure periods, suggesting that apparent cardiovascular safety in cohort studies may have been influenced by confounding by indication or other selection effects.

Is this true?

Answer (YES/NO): NO